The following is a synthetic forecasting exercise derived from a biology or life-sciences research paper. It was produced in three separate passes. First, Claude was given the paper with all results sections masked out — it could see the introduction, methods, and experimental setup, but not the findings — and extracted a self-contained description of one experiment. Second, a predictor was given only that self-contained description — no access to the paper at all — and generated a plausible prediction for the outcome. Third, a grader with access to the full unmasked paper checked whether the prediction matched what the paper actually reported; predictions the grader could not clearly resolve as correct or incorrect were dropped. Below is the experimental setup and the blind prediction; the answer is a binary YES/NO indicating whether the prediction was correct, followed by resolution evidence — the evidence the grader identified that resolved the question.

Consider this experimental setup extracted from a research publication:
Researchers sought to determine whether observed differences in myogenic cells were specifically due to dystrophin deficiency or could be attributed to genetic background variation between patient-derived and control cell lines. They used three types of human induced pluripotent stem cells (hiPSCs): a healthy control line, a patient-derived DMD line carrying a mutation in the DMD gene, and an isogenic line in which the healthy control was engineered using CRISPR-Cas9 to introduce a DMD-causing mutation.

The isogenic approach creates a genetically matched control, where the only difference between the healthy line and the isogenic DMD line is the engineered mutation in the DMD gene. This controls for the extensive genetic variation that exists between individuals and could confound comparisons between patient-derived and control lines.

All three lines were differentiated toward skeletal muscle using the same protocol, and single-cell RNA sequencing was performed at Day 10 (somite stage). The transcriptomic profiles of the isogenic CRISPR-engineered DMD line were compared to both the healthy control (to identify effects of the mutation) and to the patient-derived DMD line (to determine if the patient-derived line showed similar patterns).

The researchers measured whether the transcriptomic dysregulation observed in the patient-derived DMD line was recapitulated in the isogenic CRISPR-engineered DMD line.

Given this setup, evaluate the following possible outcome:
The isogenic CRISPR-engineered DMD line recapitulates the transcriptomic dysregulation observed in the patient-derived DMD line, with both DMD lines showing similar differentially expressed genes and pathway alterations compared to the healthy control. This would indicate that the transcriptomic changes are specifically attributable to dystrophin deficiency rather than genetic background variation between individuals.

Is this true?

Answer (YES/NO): YES